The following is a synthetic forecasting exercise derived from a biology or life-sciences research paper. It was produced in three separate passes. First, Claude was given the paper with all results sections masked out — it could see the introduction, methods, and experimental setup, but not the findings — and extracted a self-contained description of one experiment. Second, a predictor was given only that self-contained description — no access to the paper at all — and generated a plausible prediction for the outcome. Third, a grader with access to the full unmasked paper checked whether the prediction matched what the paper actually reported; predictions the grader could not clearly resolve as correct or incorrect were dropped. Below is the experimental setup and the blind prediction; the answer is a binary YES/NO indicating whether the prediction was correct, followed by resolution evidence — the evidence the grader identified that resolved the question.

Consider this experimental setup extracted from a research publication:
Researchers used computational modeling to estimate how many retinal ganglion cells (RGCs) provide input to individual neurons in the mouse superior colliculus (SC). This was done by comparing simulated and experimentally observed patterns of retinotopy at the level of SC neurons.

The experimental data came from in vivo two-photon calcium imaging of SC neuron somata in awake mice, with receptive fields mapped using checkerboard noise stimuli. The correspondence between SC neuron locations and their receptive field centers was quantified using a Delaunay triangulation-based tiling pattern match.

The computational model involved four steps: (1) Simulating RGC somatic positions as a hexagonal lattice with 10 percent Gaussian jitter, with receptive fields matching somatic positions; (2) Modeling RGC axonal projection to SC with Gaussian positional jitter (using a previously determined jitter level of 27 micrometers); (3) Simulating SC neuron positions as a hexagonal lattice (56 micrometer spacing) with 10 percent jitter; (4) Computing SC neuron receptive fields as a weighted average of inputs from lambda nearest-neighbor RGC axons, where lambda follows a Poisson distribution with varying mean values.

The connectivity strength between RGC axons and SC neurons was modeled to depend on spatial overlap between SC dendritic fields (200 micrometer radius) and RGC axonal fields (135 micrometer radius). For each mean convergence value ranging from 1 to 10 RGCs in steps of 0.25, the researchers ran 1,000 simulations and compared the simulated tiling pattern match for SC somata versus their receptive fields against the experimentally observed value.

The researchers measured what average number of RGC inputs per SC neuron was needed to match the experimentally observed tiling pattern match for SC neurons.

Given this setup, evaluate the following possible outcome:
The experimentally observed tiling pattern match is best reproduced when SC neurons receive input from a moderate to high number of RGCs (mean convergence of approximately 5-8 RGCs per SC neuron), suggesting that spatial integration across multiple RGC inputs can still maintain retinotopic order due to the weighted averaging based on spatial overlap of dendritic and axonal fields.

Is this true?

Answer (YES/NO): YES